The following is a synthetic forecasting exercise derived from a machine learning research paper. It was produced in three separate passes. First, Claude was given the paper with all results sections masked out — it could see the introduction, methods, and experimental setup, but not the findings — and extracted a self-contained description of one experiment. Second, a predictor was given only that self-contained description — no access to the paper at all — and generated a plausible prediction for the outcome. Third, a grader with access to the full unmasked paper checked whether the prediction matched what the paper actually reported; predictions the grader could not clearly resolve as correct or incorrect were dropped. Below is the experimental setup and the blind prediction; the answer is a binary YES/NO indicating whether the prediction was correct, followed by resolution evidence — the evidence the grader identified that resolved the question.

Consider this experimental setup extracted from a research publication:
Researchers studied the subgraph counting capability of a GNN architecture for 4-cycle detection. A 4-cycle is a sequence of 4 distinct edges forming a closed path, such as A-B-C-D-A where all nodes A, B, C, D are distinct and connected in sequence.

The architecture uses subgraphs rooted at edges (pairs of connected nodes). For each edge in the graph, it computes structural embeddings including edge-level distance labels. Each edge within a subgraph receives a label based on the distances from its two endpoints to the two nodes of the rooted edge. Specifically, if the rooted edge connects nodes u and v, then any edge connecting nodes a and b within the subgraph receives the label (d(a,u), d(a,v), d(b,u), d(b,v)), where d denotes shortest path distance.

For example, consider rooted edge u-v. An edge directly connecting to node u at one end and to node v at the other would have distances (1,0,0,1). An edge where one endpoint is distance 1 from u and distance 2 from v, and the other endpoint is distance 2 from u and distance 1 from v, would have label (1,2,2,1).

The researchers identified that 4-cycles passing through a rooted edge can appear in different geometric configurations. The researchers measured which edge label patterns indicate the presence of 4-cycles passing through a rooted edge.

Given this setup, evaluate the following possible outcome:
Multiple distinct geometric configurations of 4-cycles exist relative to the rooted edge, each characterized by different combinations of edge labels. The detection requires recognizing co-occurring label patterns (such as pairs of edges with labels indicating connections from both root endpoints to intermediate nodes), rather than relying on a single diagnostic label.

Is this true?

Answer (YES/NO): NO